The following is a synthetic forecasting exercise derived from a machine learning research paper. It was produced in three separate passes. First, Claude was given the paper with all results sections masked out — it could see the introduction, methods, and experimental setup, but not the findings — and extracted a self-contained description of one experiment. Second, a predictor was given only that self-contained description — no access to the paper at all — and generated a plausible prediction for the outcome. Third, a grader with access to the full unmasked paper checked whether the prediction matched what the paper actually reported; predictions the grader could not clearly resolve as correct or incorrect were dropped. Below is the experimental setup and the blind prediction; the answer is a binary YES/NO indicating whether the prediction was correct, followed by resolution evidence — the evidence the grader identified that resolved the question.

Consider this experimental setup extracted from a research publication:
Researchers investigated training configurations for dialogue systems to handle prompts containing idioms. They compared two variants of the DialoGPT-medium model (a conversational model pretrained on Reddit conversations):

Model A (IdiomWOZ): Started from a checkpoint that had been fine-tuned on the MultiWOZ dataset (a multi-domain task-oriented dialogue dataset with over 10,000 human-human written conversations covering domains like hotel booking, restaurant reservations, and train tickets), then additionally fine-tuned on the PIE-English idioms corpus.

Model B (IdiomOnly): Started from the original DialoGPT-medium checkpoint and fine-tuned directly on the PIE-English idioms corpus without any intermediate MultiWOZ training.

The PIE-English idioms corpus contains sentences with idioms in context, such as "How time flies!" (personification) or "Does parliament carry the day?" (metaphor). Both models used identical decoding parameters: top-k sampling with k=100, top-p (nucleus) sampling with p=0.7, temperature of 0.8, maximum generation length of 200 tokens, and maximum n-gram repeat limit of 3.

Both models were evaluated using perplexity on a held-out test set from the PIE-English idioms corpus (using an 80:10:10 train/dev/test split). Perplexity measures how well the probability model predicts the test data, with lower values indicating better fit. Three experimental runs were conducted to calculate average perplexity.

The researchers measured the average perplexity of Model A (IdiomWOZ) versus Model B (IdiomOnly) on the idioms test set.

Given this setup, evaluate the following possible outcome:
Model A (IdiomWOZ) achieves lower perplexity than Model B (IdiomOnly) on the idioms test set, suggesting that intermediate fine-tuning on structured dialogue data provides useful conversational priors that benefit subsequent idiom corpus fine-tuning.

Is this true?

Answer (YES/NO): NO